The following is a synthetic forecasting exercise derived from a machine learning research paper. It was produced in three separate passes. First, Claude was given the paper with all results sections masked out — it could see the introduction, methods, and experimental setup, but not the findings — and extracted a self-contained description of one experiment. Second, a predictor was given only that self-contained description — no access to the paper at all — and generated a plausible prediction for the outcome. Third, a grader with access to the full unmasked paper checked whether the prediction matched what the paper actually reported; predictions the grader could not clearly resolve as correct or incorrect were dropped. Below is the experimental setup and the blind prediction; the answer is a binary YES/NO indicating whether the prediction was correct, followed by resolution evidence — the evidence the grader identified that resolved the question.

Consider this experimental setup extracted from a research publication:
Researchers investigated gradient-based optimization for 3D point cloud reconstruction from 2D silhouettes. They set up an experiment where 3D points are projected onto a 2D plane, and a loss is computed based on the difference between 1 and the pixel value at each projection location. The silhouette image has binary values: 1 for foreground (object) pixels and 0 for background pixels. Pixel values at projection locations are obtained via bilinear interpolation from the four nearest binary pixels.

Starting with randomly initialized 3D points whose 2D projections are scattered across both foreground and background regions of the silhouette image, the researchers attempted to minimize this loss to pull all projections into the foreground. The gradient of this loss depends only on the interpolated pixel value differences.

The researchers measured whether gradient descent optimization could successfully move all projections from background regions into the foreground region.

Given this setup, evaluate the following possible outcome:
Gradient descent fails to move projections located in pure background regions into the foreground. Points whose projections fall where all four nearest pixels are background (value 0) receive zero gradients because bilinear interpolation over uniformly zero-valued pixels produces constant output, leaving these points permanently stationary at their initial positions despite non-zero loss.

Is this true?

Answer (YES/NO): YES